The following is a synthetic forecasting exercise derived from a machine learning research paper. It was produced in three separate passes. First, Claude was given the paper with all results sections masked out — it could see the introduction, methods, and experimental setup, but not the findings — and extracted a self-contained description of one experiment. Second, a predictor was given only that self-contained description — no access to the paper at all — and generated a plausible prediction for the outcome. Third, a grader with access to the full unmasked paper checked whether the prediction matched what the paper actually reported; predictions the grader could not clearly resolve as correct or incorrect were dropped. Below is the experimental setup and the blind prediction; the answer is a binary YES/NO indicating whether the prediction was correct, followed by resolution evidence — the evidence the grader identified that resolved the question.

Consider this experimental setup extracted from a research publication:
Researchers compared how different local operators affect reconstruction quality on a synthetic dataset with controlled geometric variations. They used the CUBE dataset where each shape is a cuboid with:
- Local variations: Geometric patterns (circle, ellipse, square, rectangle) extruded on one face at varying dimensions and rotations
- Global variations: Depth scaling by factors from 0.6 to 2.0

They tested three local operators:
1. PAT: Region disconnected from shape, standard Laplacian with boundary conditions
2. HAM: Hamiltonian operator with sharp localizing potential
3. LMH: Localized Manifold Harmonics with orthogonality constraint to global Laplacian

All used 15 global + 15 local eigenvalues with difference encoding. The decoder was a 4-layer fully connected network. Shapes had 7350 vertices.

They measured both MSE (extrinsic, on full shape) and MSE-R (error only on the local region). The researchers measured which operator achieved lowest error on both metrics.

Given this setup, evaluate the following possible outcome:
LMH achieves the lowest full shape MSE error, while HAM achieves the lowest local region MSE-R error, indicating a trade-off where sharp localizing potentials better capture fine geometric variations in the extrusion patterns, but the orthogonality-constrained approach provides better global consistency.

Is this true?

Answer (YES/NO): NO